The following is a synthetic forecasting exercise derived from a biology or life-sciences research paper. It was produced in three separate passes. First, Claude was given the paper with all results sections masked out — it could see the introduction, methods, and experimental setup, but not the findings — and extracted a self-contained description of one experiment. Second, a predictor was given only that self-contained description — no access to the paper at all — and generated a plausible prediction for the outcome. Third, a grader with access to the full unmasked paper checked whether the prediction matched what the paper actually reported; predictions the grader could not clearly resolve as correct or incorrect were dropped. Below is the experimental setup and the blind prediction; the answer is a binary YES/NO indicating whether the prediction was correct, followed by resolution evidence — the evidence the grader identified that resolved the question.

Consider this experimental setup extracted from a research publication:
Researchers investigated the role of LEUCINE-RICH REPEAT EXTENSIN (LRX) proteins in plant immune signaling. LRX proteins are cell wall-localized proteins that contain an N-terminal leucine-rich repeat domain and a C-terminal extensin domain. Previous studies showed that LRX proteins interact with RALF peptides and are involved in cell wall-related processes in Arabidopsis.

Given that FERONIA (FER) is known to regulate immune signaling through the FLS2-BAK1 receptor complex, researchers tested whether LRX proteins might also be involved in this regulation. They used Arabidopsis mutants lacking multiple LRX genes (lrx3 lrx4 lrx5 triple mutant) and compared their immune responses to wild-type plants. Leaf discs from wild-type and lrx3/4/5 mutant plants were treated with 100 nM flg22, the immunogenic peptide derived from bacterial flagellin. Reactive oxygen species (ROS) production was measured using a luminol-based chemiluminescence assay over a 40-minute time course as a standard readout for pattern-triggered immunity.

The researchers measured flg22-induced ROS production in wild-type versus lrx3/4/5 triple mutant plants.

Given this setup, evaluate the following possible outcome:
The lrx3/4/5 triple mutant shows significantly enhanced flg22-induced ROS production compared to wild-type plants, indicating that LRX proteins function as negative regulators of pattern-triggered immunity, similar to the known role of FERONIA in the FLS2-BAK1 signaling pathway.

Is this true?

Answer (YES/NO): NO